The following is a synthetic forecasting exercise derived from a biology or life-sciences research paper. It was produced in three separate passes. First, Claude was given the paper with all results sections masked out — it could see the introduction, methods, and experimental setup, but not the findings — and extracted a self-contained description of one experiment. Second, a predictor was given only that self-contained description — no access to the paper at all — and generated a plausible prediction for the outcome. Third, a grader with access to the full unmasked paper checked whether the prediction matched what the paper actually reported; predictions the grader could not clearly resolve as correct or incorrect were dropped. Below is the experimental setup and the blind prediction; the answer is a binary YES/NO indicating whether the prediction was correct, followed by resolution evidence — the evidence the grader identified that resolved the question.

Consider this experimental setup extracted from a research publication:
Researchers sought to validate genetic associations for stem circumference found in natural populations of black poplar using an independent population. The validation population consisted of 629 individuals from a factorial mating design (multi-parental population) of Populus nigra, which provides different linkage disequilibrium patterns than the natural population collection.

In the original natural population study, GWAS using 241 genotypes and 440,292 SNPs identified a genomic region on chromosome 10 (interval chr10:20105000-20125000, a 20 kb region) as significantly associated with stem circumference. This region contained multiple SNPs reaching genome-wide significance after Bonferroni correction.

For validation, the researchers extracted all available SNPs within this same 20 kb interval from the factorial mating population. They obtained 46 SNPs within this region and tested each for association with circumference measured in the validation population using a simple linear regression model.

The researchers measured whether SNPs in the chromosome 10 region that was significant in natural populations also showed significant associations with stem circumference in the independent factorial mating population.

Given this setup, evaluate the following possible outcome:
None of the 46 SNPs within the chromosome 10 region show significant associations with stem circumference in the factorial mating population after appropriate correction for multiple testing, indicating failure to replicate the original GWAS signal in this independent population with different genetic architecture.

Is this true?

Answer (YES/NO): NO